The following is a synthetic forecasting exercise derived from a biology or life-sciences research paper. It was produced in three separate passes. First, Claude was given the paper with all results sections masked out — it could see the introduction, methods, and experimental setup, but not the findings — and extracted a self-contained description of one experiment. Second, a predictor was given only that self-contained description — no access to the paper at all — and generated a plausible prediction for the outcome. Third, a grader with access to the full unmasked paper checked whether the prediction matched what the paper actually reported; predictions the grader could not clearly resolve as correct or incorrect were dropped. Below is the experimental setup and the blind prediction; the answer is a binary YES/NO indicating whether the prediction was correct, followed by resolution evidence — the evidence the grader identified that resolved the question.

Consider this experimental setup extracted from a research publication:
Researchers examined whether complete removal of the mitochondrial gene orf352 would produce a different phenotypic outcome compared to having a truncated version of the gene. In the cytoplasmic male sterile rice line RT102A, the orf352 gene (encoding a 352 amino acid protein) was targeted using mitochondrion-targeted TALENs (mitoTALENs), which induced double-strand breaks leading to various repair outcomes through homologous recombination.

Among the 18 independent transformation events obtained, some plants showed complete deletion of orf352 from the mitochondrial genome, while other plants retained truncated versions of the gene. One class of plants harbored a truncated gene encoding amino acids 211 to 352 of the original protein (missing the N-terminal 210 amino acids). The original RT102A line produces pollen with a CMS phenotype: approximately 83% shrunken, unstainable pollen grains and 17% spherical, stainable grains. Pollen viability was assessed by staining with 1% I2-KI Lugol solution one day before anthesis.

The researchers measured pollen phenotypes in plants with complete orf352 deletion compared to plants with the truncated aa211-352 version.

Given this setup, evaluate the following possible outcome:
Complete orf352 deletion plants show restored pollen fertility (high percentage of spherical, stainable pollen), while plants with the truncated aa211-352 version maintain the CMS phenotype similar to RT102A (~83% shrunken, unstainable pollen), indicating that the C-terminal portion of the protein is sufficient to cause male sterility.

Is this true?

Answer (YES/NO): NO